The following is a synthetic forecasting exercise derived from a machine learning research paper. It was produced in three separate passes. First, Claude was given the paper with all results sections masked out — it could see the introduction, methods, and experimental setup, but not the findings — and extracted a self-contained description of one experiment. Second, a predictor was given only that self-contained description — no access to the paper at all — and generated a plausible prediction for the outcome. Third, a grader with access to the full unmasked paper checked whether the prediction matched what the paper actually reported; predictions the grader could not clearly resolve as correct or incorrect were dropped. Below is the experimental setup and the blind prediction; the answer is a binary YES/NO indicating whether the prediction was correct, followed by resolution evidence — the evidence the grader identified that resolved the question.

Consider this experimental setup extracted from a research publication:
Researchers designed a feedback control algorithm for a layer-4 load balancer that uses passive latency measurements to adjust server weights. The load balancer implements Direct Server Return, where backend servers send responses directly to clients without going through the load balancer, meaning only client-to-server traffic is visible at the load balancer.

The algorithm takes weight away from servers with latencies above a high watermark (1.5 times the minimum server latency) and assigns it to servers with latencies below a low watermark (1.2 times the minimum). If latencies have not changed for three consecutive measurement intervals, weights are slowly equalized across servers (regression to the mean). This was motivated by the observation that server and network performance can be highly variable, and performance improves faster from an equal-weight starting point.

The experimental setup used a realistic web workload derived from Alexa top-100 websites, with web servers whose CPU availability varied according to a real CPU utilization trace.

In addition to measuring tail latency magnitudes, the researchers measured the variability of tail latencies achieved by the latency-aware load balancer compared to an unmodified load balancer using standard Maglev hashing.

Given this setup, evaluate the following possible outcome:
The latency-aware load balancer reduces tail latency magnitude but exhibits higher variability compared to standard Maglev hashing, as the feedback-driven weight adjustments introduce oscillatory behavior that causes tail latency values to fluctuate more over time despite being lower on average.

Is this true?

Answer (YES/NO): NO